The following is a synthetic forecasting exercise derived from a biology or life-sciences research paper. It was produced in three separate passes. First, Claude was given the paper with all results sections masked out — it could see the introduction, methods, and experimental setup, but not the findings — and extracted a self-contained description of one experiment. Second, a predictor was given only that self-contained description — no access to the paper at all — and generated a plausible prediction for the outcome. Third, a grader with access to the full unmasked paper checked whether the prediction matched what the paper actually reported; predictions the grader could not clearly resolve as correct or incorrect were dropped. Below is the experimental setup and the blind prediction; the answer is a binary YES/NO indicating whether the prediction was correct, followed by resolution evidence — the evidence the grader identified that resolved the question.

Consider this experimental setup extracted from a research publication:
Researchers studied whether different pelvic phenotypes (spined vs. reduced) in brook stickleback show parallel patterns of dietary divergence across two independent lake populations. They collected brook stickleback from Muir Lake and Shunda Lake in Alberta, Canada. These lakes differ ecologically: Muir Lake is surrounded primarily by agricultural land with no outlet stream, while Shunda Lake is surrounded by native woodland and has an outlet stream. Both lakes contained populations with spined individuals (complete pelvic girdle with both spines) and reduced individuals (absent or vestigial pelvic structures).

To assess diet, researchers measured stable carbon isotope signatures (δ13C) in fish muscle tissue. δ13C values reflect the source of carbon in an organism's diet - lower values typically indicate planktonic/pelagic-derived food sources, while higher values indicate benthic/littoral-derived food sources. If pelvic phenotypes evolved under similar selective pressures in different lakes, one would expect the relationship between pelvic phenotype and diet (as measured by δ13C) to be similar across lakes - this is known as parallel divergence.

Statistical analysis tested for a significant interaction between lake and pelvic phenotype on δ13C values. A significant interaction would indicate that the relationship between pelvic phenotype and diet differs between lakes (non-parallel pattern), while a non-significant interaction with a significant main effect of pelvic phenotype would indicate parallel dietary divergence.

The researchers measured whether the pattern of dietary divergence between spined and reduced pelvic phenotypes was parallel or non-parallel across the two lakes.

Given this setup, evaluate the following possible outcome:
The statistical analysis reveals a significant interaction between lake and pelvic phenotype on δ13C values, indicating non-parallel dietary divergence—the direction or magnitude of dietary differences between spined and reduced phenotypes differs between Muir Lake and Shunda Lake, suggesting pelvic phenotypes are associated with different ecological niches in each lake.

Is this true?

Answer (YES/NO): NO